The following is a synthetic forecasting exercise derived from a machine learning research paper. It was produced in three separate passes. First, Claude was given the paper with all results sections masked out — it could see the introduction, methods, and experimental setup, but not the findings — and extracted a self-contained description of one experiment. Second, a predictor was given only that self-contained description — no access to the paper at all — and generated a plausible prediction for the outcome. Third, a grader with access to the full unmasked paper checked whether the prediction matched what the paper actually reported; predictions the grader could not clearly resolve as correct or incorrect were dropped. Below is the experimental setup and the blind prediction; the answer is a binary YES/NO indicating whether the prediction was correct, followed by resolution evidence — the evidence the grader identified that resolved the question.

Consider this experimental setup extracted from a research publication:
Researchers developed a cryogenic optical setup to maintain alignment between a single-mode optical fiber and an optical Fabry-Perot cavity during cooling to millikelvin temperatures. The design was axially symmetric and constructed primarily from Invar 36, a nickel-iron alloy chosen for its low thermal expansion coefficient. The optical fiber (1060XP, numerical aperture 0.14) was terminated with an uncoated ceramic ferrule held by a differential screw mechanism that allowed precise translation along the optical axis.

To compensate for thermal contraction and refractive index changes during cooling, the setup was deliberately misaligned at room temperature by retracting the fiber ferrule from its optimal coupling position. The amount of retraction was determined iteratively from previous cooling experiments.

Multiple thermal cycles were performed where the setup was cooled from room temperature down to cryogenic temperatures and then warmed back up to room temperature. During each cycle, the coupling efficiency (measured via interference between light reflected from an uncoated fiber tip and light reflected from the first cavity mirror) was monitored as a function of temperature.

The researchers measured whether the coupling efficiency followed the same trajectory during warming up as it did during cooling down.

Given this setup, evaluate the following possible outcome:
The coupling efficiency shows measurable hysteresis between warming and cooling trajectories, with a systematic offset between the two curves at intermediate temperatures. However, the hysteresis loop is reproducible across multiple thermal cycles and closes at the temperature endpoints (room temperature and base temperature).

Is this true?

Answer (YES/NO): NO